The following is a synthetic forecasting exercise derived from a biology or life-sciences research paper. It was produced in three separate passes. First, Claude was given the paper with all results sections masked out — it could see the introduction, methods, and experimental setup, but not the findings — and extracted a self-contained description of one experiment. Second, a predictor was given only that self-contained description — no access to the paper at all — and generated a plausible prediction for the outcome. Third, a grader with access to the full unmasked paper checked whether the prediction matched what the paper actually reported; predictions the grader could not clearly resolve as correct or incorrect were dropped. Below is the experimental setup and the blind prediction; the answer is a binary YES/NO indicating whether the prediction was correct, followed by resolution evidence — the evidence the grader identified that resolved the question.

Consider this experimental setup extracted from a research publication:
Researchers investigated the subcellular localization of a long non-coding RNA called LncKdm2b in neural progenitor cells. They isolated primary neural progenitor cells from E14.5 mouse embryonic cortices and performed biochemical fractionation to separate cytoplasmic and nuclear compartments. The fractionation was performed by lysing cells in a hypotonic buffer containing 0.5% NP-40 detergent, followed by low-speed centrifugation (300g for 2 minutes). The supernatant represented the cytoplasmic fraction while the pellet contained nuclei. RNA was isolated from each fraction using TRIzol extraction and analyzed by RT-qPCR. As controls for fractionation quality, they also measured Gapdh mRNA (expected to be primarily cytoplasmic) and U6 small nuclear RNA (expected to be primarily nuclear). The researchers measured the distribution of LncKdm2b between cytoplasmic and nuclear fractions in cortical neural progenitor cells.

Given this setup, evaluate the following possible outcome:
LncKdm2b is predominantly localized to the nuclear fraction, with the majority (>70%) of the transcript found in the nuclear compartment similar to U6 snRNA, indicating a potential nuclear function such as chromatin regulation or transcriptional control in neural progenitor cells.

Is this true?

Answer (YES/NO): NO